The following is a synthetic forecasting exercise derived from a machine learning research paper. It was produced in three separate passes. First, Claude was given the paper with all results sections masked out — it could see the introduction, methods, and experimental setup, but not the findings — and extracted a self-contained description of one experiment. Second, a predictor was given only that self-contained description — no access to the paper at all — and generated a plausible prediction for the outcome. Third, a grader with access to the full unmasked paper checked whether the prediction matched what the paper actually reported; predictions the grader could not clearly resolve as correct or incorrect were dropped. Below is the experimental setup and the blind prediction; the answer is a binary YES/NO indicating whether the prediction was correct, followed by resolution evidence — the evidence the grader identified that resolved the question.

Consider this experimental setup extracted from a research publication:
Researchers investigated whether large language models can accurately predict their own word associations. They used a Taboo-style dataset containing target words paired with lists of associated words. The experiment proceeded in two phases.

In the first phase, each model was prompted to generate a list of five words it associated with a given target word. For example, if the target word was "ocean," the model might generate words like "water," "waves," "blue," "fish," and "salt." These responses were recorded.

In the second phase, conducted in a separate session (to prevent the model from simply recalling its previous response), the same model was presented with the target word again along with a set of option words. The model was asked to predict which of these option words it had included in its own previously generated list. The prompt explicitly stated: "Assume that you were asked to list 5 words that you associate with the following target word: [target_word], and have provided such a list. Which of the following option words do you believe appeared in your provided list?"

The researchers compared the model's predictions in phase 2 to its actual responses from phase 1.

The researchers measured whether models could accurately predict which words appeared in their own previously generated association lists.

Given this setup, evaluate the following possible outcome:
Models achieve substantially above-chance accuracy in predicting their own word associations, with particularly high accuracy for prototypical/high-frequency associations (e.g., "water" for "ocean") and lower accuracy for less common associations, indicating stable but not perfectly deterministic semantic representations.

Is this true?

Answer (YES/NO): NO